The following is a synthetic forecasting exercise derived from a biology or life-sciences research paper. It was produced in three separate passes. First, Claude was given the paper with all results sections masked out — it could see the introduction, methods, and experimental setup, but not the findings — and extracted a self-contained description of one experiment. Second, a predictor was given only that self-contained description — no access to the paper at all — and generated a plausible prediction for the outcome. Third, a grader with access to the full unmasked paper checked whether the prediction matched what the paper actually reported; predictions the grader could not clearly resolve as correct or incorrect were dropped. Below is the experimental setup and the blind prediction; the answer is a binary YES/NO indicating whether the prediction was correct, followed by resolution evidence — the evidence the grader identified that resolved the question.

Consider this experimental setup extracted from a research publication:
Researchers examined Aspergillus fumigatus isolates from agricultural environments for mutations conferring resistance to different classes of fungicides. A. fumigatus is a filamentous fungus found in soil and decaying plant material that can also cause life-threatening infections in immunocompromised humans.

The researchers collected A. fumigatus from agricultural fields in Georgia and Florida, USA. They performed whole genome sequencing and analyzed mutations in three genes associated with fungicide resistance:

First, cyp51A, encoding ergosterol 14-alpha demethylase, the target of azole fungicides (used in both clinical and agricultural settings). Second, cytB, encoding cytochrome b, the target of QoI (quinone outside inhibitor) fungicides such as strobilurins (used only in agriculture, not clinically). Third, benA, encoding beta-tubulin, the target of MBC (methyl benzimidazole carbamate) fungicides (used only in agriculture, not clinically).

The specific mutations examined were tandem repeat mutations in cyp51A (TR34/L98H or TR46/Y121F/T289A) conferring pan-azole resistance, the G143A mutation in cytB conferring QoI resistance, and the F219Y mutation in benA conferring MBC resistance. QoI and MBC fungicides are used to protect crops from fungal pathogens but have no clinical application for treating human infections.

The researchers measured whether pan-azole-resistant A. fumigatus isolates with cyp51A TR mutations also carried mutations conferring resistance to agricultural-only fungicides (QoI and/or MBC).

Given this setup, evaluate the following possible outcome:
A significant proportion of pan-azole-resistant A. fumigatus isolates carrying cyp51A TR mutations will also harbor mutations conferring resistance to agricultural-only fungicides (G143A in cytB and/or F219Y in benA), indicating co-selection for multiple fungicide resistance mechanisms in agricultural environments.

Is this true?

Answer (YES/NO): YES